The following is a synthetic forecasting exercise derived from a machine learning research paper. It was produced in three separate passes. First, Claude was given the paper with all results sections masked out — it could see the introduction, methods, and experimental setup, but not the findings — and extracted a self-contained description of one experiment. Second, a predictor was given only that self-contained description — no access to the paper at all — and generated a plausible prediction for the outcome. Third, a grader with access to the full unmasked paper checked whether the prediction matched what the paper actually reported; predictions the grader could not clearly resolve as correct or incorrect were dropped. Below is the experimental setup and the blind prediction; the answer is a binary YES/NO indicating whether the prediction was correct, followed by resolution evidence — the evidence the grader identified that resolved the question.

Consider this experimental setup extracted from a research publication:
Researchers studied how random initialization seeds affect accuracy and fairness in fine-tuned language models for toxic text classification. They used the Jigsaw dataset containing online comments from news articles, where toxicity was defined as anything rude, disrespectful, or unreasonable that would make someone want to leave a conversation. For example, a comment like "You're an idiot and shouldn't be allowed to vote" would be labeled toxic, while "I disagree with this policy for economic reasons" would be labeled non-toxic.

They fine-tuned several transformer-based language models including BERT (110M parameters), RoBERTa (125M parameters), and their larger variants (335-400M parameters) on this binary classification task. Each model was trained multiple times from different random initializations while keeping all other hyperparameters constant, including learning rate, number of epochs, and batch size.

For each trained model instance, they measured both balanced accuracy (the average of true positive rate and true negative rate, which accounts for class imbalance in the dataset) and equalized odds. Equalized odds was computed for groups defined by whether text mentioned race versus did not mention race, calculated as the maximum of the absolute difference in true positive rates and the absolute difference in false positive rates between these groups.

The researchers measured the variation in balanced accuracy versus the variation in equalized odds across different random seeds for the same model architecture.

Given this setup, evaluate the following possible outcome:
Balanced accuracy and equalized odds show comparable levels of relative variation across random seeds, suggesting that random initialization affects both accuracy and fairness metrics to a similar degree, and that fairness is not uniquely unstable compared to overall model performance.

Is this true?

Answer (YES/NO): NO